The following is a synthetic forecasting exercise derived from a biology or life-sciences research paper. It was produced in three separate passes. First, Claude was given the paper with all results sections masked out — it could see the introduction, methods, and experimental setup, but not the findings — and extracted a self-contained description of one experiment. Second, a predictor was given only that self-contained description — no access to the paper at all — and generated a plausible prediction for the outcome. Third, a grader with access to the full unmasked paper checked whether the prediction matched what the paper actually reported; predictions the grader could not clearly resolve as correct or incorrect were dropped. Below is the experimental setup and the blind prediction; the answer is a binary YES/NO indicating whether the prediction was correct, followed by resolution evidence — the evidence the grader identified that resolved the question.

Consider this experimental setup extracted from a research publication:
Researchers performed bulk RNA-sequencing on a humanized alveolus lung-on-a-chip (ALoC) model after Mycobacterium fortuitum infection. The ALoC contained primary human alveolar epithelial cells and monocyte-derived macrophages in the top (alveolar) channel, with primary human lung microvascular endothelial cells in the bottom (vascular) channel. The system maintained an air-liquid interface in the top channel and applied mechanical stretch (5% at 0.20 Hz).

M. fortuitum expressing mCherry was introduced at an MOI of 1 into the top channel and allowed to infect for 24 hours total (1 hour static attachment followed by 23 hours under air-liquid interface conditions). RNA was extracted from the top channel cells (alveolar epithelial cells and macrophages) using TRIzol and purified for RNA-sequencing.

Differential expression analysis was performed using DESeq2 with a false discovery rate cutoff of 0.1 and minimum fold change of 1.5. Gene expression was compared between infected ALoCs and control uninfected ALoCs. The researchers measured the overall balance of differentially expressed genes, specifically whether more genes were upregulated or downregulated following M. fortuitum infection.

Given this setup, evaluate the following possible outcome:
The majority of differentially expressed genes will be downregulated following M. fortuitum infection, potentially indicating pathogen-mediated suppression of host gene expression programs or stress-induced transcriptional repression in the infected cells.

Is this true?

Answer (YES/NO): NO